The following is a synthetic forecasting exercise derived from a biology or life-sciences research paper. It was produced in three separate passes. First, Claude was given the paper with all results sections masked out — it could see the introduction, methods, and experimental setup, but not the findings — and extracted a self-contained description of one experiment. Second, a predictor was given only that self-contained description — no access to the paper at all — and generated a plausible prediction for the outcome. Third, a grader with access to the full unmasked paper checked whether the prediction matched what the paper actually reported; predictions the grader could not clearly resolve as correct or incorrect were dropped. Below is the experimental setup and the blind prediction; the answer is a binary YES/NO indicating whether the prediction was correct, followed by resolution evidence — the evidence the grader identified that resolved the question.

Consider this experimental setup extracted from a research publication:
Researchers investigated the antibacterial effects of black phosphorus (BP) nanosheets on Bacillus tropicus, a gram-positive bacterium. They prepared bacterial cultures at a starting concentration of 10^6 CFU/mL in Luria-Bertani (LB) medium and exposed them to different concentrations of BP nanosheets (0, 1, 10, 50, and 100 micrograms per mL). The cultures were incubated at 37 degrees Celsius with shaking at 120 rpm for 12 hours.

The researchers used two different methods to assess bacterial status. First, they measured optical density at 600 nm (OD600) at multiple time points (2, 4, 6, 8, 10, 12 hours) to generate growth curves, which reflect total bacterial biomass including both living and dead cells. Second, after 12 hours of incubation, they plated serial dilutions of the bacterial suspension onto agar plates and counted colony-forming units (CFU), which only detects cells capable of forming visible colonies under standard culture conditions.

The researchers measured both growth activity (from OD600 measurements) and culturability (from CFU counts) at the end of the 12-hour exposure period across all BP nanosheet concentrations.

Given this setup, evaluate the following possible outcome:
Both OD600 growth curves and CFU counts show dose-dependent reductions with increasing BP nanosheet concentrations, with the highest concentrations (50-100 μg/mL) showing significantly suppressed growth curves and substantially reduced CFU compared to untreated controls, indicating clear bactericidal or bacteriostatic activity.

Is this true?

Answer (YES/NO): NO